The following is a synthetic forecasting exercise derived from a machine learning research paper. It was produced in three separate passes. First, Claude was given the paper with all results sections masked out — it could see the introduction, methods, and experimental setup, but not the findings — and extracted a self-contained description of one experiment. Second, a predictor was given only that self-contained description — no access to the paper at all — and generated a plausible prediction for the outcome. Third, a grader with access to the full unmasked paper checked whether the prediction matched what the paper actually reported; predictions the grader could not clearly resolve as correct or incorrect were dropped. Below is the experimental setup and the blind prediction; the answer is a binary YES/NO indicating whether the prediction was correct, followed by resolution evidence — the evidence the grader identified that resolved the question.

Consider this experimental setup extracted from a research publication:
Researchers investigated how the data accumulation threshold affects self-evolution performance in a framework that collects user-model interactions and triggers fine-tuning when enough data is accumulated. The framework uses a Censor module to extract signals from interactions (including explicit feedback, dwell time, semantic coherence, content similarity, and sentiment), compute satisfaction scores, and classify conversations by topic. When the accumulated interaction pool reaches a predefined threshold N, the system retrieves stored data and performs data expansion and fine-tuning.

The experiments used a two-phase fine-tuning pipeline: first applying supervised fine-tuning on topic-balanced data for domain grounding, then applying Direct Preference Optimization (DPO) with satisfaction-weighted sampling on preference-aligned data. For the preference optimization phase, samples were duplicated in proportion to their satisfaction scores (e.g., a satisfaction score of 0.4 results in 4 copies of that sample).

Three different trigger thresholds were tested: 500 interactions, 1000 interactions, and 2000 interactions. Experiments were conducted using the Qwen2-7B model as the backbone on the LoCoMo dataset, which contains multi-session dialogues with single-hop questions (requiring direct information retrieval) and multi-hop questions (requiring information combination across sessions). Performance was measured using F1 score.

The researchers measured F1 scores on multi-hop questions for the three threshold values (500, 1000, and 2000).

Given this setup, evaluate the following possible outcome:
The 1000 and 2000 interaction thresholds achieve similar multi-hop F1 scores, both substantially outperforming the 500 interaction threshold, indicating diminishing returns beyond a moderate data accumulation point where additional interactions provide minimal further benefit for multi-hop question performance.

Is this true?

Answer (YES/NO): NO